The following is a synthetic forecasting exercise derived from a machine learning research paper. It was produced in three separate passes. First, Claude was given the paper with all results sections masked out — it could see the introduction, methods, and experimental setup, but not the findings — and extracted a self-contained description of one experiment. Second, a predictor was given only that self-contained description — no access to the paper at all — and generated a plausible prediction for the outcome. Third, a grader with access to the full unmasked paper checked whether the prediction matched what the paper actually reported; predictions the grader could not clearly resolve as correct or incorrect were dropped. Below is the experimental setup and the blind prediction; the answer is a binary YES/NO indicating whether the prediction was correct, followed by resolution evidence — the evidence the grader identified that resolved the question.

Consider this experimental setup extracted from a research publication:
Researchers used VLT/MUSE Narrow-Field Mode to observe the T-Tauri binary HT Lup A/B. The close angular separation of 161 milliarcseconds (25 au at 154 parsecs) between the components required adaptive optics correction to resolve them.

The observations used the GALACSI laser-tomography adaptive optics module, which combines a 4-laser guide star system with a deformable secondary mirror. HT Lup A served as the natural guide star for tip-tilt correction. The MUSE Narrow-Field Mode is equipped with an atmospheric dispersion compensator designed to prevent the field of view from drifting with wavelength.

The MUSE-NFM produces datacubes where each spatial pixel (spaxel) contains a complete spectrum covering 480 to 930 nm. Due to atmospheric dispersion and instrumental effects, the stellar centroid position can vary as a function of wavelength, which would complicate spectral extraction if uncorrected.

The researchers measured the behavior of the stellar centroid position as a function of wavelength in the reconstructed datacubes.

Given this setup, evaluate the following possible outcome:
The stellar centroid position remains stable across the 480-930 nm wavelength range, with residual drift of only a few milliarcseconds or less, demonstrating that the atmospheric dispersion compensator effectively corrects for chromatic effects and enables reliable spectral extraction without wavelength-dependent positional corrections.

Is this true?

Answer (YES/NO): NO